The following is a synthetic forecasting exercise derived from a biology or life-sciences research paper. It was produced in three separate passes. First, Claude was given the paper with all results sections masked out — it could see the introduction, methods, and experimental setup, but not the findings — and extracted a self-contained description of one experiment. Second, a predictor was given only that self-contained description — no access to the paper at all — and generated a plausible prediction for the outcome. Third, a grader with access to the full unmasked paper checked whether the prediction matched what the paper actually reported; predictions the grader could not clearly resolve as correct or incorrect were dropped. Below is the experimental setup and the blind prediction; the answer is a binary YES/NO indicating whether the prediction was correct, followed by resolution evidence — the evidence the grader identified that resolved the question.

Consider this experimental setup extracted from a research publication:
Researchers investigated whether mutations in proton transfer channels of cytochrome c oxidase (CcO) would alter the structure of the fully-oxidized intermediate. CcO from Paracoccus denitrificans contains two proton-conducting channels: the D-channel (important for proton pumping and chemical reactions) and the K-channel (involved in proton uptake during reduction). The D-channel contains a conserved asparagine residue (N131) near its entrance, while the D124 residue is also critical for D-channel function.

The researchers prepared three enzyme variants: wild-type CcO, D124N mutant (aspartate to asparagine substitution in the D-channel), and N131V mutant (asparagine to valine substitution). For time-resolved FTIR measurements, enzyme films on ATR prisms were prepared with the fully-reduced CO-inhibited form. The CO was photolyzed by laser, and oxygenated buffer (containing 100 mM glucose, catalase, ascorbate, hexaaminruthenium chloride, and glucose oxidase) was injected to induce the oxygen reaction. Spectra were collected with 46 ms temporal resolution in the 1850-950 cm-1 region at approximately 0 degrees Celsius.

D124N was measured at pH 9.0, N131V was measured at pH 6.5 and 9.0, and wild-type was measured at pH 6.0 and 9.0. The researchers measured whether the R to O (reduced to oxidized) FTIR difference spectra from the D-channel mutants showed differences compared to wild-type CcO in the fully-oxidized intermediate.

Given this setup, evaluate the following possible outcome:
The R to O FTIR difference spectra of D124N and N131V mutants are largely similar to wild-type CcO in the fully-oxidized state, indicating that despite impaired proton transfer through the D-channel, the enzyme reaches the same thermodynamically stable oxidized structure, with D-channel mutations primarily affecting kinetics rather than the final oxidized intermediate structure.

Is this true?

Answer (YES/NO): YES